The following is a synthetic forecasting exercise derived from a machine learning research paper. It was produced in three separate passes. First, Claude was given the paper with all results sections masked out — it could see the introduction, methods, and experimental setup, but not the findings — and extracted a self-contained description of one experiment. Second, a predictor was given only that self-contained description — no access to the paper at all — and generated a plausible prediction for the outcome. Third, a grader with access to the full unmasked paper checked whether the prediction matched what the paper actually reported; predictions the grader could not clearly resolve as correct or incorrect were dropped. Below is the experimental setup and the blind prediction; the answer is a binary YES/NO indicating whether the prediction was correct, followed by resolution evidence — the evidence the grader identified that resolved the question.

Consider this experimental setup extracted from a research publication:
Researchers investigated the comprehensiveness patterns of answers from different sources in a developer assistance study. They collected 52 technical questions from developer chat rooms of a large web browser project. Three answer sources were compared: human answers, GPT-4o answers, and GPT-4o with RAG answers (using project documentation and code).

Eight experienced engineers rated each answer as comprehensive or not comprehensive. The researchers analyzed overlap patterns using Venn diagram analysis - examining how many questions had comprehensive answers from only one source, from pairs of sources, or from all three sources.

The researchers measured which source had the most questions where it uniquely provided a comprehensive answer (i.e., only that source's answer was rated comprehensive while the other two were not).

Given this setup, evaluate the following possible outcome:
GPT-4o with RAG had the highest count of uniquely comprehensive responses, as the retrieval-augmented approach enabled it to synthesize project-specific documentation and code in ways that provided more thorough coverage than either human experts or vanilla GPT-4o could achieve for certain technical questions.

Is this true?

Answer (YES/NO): NO